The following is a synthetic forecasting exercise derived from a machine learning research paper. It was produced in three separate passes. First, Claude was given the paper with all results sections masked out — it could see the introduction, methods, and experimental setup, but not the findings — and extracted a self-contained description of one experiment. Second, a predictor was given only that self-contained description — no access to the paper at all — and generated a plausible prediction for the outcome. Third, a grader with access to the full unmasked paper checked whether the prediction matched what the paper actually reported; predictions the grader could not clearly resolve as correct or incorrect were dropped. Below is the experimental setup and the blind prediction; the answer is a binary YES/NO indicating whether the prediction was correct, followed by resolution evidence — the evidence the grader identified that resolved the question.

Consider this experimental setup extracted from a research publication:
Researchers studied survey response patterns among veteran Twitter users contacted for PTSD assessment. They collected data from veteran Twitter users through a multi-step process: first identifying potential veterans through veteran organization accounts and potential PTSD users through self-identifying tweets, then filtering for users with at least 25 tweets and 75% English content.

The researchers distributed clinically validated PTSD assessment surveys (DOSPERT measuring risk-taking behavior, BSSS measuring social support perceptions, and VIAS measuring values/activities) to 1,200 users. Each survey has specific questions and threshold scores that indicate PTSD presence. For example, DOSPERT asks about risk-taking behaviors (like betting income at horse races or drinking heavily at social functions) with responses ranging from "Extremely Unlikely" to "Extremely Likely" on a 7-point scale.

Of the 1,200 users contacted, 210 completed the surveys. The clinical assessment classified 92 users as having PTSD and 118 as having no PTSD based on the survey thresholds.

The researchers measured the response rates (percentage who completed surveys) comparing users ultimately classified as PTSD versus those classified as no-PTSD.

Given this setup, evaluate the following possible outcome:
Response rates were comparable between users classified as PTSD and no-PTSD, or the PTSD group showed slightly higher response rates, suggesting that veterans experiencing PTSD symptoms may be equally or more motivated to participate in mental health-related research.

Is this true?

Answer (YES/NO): NO